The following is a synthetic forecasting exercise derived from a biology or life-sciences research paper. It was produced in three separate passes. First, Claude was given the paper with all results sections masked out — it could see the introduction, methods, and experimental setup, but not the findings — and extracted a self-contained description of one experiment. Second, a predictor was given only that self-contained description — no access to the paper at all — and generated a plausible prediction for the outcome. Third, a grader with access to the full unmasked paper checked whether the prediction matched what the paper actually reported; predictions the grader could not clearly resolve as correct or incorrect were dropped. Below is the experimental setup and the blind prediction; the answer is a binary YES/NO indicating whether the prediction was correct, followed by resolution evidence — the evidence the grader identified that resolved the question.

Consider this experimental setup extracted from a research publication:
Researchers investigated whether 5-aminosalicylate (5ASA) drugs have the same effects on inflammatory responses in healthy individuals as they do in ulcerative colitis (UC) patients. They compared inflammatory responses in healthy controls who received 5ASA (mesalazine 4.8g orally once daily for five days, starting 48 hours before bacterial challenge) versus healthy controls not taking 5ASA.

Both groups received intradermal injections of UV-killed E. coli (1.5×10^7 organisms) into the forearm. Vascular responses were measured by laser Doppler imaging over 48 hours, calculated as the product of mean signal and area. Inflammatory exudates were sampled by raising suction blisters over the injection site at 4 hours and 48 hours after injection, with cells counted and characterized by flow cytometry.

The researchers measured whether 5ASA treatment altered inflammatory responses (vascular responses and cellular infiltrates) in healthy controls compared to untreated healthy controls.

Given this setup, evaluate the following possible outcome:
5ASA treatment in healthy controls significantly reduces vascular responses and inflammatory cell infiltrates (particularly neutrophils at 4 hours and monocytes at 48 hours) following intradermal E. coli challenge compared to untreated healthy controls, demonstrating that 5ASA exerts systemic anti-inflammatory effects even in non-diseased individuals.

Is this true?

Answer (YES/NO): NO